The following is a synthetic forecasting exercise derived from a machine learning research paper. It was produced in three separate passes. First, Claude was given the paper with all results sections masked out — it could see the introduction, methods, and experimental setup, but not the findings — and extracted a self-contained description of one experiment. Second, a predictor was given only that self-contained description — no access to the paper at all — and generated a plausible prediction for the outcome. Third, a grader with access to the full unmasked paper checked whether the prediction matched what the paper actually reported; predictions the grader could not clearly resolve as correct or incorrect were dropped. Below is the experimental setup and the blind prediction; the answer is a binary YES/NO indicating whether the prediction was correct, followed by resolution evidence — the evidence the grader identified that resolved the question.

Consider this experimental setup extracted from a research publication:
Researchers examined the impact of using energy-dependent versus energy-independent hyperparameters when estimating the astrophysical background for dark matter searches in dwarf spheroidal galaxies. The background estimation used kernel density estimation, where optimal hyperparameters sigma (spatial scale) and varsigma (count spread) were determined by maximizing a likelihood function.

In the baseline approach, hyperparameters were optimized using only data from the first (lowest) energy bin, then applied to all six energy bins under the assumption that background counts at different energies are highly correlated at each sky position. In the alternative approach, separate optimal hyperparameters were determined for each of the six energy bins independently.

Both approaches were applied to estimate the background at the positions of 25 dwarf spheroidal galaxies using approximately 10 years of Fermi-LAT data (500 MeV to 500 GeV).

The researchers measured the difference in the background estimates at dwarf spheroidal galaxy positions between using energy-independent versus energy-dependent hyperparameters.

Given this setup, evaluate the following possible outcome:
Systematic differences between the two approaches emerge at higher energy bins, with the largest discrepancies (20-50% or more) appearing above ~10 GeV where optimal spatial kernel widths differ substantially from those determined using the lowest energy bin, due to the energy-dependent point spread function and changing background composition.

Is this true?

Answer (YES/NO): NO